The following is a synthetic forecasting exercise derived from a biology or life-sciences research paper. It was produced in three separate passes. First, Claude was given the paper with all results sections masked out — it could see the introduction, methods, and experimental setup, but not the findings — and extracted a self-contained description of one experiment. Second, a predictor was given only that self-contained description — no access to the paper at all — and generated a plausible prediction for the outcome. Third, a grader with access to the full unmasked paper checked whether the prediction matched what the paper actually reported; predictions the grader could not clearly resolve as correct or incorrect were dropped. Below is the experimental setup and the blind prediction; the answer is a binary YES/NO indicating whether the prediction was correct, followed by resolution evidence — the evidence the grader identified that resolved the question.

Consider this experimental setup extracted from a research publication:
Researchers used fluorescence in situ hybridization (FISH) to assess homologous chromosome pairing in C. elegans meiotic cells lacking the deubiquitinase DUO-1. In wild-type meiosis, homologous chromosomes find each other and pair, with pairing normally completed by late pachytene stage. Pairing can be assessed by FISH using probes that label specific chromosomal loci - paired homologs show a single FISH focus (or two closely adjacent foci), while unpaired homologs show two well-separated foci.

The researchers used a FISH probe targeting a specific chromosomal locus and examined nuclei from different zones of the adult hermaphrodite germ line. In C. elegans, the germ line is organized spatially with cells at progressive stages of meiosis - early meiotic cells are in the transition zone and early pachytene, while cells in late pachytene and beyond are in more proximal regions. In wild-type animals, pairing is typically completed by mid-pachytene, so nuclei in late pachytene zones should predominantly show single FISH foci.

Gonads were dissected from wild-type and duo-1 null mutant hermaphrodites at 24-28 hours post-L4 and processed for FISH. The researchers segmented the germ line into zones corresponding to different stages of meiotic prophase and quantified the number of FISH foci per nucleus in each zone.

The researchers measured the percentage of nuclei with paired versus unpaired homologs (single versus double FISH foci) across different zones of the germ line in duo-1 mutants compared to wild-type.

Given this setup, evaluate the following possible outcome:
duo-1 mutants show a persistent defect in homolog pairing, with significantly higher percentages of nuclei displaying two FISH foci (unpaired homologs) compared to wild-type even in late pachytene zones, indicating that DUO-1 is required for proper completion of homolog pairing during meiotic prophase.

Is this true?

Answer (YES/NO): YES